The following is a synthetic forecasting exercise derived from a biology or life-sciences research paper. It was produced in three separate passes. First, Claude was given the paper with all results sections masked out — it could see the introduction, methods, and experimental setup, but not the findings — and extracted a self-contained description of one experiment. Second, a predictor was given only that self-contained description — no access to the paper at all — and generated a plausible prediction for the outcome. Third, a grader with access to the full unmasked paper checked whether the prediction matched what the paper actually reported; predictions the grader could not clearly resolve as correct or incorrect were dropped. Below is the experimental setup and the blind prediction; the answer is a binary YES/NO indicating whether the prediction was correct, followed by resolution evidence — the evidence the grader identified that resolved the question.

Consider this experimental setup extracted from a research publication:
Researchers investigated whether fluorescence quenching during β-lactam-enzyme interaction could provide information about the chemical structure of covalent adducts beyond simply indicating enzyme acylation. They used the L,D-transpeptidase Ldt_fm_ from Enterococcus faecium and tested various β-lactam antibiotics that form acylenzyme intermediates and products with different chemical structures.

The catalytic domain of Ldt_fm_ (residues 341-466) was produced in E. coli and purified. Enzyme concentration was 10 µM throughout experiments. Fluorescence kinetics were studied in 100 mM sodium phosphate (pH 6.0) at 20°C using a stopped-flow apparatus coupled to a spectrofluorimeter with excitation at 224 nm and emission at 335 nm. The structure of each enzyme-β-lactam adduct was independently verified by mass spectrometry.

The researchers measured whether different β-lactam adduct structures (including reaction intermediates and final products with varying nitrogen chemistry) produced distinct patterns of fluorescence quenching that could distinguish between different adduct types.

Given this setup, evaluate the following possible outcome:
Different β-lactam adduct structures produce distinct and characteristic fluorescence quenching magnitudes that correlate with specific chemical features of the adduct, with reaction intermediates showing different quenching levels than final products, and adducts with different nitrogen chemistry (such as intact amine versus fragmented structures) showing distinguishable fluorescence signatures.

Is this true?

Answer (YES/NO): YES